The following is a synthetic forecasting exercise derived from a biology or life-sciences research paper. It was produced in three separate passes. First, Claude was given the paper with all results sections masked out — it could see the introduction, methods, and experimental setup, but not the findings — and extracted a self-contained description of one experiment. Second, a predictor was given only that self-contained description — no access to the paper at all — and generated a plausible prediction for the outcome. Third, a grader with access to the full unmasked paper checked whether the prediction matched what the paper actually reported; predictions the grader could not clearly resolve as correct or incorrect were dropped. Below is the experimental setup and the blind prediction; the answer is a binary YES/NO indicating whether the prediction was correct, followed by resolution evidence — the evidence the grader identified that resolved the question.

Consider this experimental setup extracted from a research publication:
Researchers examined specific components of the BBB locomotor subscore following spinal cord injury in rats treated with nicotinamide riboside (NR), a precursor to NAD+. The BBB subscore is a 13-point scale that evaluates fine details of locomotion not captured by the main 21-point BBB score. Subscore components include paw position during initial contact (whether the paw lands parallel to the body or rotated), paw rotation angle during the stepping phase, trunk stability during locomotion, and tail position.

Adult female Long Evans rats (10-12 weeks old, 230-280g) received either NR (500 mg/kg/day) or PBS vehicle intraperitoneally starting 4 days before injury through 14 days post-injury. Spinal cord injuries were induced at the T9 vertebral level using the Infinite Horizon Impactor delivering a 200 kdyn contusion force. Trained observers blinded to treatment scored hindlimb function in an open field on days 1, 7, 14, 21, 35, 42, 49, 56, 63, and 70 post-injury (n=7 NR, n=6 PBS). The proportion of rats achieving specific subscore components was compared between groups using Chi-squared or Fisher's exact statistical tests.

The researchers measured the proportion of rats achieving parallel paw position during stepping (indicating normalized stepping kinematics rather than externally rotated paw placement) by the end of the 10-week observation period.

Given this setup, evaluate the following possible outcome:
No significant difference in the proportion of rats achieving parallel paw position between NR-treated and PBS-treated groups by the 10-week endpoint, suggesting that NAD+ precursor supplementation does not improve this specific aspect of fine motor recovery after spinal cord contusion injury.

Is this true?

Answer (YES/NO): YES